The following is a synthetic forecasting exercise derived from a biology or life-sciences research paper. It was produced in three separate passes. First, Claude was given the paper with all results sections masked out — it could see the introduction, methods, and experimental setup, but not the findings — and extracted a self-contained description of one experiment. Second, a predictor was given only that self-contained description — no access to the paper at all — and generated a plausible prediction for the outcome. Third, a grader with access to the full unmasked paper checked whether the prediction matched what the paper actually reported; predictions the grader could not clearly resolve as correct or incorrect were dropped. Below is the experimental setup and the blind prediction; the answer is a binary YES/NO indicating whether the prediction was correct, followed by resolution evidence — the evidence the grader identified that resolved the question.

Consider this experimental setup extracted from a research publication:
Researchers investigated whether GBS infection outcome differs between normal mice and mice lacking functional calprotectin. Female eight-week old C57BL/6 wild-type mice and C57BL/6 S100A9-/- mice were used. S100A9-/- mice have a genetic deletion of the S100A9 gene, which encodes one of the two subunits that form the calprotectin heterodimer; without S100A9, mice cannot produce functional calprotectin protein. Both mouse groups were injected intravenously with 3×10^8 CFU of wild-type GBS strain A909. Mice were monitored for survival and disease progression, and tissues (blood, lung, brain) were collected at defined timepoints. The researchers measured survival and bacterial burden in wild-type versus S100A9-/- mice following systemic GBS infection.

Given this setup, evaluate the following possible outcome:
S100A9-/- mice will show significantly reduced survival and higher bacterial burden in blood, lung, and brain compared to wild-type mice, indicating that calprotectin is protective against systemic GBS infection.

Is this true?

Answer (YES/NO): NO